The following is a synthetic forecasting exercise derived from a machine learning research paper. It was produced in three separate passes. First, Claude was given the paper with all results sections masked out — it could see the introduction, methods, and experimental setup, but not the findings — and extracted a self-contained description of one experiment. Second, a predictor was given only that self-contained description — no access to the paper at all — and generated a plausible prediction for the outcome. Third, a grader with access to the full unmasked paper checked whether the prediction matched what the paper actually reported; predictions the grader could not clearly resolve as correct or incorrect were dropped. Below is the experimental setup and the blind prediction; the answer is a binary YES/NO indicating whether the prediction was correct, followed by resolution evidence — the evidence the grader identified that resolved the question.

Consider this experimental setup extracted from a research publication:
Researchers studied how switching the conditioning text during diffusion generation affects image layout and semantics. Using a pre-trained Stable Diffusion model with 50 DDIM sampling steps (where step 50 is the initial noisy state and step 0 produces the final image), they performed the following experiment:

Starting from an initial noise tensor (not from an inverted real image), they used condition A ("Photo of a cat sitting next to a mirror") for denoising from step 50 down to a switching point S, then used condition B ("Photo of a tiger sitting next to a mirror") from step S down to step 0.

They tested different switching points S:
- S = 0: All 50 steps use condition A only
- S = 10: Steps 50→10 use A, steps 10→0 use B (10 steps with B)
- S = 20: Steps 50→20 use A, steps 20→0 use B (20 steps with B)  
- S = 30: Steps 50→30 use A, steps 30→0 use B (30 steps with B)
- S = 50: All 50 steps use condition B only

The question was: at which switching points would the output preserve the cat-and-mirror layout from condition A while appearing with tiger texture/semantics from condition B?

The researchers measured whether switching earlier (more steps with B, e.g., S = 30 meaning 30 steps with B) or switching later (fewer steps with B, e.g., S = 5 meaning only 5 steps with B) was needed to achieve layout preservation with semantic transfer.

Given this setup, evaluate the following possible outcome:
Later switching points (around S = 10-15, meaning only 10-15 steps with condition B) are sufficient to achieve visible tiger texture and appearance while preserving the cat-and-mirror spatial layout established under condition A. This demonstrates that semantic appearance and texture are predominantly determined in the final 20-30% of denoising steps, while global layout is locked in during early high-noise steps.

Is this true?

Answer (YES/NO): NO